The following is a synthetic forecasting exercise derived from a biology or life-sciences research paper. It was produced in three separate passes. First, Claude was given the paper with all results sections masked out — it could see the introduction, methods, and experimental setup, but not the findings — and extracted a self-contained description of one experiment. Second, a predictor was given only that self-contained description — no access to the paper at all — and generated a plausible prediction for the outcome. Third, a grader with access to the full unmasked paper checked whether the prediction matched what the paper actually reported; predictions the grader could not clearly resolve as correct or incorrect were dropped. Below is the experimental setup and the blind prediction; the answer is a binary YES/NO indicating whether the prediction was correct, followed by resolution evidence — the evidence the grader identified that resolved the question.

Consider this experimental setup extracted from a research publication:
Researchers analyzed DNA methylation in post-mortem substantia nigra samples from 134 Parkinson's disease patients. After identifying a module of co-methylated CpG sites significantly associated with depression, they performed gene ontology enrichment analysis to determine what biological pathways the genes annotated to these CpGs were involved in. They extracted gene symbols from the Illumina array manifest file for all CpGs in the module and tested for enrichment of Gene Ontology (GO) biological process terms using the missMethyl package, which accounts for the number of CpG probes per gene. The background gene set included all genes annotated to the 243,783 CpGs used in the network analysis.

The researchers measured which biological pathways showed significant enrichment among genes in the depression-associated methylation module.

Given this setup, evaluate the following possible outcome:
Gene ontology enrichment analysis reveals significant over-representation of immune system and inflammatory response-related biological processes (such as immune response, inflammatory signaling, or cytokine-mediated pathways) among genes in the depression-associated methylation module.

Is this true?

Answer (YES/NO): NO